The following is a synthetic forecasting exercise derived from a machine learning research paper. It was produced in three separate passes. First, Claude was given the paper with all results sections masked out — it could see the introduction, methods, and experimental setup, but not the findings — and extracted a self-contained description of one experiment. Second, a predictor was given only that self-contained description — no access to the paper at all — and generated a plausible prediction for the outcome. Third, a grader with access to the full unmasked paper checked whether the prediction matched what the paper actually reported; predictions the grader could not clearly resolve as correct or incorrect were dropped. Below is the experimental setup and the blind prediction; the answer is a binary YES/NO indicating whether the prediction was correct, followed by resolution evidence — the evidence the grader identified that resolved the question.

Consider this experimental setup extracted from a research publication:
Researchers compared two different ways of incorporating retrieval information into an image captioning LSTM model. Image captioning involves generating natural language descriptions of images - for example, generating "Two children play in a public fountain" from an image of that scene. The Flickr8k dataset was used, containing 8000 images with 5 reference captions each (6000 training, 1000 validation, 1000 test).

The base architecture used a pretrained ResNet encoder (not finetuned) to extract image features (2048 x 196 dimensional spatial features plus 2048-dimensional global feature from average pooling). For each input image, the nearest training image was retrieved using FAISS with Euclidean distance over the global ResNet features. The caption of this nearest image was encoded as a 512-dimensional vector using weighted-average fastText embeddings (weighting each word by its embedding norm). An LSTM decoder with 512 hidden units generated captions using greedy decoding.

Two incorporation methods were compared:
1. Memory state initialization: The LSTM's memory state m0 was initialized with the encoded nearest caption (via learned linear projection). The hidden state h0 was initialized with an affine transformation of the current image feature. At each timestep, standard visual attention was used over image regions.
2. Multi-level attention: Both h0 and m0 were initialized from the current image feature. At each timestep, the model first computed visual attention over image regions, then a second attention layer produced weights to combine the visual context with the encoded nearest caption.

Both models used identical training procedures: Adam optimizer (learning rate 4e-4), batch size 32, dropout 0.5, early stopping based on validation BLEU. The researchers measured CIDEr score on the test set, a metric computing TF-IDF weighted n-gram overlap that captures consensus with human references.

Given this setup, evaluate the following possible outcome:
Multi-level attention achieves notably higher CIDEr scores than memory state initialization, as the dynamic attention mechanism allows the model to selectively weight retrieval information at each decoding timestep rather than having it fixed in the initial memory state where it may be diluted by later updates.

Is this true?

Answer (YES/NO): NO